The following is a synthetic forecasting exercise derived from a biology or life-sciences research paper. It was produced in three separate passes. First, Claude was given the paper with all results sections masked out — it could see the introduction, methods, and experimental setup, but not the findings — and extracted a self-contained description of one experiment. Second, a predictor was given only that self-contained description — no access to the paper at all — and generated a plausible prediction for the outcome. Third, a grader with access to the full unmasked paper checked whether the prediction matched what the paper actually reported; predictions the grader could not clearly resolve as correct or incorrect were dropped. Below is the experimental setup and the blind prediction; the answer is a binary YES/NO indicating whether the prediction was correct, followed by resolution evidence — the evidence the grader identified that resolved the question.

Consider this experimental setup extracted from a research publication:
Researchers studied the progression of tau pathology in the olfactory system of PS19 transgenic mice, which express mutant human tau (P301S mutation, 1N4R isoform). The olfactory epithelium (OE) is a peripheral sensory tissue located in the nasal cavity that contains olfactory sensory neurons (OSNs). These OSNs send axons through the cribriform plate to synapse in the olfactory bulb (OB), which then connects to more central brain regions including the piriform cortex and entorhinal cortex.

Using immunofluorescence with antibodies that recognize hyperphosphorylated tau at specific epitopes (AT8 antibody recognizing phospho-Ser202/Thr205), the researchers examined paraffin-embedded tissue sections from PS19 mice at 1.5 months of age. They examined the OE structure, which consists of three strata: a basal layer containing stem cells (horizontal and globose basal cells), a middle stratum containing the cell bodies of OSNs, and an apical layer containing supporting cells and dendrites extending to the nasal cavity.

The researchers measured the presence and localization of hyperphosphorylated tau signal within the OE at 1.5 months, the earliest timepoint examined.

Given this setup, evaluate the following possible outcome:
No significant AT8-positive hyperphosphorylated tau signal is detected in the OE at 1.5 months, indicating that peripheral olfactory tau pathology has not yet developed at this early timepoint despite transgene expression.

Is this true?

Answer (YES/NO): NO